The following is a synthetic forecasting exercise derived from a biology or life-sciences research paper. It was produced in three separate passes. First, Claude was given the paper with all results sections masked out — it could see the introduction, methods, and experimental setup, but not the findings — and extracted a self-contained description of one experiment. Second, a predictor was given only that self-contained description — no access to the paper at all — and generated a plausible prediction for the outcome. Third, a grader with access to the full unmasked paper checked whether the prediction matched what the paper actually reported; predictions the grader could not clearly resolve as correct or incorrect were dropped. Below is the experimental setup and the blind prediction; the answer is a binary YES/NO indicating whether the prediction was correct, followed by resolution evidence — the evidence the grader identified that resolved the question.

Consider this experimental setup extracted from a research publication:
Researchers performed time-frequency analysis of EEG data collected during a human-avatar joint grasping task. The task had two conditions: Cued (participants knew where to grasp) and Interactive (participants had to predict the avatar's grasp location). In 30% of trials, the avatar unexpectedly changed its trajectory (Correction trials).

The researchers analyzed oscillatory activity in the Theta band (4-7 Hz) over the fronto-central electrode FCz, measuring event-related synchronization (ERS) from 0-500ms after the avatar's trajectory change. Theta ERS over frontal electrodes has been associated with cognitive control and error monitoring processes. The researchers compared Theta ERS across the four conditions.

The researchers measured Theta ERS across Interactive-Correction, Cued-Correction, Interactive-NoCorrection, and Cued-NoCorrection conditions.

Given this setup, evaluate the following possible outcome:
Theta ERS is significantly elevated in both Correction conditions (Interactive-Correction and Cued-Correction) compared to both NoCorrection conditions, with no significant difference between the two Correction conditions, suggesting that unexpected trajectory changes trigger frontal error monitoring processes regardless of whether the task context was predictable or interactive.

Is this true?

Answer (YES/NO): NO